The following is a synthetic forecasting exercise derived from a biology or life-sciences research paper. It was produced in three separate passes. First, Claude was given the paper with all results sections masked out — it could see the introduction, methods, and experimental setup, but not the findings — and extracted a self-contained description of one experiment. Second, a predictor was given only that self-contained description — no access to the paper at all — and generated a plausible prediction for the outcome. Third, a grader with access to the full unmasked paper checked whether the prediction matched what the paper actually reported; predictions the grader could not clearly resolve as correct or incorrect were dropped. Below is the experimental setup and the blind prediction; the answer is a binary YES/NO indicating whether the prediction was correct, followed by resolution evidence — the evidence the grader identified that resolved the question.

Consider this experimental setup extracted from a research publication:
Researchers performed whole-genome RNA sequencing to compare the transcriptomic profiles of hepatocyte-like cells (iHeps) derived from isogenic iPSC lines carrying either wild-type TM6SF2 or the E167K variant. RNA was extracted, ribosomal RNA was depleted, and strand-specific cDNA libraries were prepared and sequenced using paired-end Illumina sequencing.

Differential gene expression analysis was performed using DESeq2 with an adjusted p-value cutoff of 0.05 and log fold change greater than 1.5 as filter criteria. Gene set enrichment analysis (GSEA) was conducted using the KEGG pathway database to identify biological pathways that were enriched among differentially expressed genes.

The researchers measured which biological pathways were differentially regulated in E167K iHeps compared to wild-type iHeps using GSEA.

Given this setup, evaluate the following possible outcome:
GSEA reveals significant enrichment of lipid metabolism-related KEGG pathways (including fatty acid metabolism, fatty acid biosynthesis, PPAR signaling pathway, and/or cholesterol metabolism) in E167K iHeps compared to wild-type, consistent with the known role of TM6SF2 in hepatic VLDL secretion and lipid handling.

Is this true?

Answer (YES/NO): YES